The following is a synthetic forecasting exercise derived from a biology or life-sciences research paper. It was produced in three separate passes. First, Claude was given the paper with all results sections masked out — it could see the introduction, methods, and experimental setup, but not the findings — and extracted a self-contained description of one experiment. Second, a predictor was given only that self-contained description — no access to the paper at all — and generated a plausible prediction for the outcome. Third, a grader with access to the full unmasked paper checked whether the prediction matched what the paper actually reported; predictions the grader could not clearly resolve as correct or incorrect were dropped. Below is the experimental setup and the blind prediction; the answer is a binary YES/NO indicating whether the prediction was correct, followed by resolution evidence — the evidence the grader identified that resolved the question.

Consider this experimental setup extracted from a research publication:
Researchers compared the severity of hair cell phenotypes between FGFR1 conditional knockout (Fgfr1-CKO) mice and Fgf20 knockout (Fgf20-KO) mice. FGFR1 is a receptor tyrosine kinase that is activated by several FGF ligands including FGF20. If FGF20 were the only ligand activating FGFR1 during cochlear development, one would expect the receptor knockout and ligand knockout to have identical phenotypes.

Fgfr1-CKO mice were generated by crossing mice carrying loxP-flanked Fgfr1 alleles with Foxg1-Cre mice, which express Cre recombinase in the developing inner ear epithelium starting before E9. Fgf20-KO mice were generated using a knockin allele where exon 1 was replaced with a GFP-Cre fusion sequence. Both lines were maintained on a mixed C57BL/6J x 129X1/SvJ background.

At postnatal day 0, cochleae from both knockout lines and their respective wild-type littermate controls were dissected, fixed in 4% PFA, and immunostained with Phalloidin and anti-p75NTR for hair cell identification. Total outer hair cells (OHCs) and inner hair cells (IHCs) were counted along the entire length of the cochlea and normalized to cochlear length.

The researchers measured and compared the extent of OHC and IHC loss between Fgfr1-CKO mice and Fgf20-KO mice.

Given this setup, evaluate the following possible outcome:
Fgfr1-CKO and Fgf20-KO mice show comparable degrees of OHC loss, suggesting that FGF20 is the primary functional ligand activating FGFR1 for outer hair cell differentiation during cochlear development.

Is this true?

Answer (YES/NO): NO